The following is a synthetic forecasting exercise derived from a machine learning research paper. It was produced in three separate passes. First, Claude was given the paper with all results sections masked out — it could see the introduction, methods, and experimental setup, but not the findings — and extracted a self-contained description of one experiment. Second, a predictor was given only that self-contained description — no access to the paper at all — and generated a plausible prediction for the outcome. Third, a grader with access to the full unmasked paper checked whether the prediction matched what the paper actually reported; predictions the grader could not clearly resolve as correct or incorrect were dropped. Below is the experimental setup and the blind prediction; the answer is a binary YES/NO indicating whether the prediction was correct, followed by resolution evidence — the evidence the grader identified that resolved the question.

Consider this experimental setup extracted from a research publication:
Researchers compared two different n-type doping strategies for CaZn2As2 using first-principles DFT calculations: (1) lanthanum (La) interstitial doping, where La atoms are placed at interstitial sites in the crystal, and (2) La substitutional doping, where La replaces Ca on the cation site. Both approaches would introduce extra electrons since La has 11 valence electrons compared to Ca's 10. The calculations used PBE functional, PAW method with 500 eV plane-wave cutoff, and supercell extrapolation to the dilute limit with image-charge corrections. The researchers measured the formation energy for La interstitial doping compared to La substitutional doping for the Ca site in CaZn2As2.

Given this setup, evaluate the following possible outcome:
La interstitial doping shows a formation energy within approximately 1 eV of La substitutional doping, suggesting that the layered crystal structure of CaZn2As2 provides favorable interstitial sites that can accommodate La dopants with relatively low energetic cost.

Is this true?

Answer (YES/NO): NO